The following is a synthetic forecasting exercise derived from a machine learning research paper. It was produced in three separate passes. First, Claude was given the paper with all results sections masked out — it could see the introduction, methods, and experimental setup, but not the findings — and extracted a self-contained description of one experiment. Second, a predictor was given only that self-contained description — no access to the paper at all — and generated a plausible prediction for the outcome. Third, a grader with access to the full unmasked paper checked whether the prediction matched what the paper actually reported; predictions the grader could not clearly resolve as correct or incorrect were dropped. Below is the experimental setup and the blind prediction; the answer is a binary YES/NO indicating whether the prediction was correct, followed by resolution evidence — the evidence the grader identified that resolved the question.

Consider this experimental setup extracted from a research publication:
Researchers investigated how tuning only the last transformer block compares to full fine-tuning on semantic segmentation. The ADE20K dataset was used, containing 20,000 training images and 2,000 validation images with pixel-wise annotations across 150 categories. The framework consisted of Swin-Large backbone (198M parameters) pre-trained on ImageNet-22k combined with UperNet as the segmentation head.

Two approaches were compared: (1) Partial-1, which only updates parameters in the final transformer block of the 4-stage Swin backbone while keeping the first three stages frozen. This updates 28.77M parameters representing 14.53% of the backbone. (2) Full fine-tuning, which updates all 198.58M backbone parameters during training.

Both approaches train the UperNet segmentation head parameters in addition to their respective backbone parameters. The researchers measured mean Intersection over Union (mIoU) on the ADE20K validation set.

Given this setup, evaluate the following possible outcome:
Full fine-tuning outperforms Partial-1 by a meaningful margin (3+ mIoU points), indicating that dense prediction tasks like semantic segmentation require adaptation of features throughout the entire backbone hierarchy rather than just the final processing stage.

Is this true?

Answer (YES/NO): YES